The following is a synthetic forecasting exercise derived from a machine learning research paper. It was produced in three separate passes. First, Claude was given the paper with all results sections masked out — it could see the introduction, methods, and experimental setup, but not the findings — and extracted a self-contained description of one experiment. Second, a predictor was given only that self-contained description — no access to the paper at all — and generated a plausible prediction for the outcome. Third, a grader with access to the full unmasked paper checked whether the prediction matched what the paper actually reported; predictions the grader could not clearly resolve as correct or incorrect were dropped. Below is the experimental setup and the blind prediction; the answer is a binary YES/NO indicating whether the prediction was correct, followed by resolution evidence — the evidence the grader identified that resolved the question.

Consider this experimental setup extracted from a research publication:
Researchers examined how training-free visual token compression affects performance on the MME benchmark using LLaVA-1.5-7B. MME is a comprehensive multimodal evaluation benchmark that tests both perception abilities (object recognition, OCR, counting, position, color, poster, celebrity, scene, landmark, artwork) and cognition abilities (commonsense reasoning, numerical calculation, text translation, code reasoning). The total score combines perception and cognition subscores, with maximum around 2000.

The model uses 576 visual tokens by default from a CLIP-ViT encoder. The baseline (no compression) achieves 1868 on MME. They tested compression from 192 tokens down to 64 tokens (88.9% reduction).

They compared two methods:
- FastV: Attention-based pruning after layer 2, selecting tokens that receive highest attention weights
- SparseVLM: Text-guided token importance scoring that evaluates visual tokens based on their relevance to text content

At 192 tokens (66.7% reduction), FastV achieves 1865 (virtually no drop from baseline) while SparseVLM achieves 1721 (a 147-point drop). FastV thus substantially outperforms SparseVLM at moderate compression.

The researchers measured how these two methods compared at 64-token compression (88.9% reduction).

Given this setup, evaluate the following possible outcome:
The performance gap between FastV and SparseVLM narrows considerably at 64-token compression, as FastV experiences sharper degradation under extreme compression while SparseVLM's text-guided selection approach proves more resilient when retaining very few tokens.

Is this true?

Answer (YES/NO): YES